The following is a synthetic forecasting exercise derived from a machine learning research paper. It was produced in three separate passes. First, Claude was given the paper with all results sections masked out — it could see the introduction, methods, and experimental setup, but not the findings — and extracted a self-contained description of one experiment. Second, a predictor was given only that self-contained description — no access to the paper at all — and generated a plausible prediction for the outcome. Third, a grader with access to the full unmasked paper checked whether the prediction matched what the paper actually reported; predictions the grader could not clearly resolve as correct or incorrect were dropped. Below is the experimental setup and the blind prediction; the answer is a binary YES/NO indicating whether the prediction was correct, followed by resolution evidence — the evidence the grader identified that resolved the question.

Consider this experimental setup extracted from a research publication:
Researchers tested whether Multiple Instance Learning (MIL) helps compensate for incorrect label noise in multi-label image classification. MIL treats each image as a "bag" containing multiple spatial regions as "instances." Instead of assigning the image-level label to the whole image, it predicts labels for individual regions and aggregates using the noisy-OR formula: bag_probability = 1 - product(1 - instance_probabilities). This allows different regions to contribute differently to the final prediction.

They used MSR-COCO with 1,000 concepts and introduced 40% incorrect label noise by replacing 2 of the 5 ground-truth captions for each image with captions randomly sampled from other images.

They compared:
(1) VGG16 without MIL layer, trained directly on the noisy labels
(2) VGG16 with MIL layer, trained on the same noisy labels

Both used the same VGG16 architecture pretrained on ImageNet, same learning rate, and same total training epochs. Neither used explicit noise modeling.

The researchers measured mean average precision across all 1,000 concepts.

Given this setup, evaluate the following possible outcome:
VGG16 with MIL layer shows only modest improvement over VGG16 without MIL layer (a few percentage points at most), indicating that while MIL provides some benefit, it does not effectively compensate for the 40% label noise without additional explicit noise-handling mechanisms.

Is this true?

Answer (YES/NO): NO